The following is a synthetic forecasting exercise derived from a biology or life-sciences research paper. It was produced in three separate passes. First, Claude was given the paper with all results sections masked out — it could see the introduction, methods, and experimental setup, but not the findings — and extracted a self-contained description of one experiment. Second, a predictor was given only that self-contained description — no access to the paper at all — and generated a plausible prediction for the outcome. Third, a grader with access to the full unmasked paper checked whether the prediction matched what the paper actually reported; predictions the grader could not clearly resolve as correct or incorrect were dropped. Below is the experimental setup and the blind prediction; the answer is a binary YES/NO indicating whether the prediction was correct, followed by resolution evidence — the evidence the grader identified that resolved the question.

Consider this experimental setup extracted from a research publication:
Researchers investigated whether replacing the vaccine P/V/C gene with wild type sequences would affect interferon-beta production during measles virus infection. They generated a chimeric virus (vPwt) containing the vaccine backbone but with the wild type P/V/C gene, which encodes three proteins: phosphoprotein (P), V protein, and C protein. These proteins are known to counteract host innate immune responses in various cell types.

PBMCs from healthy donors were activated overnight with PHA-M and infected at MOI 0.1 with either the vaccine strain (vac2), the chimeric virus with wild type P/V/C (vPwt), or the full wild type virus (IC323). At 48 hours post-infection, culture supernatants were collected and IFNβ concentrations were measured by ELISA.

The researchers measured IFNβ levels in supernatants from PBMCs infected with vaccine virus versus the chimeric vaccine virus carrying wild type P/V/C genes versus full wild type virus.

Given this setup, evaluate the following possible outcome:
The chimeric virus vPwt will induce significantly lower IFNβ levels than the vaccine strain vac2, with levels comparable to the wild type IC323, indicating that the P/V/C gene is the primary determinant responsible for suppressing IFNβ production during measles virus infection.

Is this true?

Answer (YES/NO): NO